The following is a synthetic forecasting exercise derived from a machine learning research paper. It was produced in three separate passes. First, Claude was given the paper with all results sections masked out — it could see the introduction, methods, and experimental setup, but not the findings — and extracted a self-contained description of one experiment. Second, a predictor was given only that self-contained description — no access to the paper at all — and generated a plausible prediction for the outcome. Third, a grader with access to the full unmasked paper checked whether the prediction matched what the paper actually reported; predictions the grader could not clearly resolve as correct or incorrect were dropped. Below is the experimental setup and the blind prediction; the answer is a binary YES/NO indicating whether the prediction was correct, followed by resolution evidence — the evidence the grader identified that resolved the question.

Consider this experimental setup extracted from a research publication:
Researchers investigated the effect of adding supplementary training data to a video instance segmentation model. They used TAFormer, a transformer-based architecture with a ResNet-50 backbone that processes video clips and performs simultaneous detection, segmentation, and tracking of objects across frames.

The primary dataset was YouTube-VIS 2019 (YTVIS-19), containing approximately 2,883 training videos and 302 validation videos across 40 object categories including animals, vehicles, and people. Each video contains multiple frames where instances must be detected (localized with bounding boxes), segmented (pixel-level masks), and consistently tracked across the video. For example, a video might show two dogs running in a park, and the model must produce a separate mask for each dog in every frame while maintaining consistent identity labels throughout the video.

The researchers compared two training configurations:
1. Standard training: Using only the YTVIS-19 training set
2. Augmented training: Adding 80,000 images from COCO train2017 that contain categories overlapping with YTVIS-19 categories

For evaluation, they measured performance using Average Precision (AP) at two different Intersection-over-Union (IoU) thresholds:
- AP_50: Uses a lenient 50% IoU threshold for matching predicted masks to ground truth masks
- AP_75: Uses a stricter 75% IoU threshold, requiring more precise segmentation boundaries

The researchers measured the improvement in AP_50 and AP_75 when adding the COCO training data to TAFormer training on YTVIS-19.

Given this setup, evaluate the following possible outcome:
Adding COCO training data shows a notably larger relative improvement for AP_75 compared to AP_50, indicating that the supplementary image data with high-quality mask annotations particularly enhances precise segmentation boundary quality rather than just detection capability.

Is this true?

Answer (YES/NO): YES